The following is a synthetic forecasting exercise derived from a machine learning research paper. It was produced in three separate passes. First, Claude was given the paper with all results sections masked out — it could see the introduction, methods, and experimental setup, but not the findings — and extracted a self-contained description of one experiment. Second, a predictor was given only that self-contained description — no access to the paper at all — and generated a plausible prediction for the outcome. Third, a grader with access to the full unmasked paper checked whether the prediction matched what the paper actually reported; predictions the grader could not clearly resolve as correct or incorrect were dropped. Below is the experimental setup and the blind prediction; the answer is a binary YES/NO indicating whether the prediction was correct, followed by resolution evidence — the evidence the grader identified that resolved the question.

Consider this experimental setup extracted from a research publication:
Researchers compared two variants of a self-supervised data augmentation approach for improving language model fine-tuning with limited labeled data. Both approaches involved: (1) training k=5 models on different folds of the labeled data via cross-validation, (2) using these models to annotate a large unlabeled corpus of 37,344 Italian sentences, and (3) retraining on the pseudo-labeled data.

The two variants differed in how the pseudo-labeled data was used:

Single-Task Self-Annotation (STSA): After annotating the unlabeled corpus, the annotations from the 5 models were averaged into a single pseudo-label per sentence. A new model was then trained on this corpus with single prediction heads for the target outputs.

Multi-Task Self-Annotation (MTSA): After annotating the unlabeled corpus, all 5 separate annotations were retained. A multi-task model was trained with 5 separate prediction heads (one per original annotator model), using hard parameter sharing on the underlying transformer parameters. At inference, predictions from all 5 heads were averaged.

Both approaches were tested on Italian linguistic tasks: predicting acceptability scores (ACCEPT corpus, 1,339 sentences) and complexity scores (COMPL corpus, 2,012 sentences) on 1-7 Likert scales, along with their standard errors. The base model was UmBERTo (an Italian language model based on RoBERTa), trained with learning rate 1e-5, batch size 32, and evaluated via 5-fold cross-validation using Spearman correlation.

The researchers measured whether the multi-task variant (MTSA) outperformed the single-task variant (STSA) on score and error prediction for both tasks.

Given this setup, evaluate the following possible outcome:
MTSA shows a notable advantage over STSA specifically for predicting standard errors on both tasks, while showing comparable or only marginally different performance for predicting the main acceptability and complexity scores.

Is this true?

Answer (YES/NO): NO